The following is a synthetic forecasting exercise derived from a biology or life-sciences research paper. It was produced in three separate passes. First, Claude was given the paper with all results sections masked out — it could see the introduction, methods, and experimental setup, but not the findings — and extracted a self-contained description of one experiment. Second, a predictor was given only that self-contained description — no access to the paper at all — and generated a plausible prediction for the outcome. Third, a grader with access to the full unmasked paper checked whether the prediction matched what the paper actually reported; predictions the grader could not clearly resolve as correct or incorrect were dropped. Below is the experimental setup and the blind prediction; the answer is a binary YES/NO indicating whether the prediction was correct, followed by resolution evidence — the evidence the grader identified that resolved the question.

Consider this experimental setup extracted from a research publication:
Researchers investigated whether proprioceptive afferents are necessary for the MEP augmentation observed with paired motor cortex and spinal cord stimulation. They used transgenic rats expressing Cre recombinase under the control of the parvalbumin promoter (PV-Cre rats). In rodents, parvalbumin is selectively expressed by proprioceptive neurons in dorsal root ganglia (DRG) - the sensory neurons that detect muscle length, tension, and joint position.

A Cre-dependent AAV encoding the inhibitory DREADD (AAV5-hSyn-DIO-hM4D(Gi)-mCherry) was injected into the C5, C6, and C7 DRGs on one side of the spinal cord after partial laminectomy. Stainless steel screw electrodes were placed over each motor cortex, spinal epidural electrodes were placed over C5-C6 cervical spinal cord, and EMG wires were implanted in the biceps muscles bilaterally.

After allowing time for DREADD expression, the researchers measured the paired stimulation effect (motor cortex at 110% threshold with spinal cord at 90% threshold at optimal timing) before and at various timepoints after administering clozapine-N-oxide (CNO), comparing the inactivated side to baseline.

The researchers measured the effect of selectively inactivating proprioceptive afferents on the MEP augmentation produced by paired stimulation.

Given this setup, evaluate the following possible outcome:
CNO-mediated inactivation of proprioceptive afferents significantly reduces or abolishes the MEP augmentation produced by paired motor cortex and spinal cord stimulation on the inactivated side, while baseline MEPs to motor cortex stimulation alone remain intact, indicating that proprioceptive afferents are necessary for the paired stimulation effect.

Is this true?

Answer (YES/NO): YES